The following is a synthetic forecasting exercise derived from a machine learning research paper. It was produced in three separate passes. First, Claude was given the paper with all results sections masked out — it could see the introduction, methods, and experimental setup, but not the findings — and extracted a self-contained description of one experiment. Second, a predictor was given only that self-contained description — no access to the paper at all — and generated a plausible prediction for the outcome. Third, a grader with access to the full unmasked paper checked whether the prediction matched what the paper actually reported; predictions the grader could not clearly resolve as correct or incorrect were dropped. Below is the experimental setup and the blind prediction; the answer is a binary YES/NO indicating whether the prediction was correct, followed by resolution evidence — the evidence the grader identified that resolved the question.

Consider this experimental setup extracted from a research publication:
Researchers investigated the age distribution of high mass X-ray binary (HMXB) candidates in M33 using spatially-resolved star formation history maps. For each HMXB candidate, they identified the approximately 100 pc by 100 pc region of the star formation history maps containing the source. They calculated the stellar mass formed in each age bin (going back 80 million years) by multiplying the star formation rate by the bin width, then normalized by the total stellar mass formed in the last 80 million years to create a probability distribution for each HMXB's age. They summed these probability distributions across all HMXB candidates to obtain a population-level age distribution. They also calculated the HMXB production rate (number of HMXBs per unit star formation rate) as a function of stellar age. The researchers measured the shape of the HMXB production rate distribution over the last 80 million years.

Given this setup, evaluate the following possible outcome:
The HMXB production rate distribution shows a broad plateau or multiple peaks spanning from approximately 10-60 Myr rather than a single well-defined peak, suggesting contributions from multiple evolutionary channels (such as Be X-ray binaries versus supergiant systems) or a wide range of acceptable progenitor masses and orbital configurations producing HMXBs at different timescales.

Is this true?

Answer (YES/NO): NO